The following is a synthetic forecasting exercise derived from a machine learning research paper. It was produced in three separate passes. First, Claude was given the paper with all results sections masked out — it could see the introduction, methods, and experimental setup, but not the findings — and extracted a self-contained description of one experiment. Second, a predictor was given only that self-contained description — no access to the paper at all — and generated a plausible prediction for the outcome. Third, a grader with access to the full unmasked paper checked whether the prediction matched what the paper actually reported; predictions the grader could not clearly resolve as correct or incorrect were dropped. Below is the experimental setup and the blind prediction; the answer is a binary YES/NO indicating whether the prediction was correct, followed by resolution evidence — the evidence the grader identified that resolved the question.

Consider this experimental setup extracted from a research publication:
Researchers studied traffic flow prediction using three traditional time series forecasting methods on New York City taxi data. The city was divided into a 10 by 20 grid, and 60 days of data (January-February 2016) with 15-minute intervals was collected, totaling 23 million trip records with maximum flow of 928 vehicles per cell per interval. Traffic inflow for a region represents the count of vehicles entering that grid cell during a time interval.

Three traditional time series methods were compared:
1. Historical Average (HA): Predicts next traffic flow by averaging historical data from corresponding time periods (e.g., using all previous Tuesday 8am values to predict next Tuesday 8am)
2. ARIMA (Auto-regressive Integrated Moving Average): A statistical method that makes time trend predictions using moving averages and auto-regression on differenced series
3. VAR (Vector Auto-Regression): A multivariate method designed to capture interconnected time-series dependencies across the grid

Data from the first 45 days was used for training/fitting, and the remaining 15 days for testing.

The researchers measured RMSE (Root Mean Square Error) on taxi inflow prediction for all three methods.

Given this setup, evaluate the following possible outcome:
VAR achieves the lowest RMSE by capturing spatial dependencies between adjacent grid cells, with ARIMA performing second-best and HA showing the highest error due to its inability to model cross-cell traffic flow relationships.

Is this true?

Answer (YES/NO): NO